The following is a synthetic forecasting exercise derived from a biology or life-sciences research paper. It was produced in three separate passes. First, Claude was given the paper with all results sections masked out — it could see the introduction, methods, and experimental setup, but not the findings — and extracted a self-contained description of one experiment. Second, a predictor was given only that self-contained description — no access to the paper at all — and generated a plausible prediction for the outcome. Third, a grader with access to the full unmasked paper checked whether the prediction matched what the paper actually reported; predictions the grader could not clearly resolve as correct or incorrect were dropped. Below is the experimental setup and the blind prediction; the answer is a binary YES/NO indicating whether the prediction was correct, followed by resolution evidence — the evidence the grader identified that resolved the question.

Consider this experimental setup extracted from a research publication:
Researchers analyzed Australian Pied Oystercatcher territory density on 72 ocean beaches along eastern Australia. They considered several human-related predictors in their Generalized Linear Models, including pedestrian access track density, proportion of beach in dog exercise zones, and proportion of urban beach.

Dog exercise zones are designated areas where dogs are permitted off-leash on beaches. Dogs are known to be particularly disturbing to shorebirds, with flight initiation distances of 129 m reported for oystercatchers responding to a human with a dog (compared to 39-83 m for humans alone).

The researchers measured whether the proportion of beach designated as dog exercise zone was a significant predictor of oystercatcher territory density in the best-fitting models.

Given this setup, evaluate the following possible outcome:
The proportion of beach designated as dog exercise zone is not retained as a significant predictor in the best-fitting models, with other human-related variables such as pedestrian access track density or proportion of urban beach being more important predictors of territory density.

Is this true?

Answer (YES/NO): YES